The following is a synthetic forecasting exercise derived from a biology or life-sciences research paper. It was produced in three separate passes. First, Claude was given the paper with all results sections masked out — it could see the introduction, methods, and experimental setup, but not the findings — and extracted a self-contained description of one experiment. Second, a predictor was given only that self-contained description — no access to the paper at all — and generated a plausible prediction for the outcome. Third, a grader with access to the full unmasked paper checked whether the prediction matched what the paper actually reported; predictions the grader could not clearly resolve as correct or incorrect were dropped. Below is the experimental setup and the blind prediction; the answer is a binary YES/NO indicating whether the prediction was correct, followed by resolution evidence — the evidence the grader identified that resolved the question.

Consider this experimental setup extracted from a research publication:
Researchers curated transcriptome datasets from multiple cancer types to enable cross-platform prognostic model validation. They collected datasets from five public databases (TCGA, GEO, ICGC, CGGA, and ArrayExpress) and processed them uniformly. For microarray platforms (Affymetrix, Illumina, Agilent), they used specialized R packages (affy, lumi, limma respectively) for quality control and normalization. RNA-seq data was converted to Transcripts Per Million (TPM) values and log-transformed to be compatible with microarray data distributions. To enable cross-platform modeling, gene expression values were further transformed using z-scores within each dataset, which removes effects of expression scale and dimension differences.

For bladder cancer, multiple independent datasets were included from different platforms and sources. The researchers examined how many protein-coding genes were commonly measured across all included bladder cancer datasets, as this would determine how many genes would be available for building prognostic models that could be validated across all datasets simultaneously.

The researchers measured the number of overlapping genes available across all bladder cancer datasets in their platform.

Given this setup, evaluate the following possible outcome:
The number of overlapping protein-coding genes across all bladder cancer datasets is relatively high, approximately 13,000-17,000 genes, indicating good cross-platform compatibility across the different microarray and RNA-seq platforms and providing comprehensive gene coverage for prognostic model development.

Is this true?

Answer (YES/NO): NO